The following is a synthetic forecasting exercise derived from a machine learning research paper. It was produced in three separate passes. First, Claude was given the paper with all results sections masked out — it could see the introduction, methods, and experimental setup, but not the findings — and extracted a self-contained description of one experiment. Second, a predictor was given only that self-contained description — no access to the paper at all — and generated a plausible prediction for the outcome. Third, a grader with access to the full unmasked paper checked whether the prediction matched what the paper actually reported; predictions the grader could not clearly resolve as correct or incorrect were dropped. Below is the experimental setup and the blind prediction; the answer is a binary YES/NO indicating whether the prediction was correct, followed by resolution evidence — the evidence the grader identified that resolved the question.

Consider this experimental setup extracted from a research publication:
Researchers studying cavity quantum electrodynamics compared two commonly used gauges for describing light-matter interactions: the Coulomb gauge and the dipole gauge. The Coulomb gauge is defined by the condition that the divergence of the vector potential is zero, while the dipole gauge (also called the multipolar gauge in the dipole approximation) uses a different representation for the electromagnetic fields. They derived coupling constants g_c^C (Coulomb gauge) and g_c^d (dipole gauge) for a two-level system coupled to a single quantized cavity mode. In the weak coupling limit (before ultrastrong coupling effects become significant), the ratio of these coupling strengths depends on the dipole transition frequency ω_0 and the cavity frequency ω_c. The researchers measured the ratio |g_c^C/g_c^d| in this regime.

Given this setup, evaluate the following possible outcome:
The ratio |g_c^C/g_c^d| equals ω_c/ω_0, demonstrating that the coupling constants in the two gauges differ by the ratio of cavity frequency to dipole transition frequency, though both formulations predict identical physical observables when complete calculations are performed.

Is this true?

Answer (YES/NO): NO